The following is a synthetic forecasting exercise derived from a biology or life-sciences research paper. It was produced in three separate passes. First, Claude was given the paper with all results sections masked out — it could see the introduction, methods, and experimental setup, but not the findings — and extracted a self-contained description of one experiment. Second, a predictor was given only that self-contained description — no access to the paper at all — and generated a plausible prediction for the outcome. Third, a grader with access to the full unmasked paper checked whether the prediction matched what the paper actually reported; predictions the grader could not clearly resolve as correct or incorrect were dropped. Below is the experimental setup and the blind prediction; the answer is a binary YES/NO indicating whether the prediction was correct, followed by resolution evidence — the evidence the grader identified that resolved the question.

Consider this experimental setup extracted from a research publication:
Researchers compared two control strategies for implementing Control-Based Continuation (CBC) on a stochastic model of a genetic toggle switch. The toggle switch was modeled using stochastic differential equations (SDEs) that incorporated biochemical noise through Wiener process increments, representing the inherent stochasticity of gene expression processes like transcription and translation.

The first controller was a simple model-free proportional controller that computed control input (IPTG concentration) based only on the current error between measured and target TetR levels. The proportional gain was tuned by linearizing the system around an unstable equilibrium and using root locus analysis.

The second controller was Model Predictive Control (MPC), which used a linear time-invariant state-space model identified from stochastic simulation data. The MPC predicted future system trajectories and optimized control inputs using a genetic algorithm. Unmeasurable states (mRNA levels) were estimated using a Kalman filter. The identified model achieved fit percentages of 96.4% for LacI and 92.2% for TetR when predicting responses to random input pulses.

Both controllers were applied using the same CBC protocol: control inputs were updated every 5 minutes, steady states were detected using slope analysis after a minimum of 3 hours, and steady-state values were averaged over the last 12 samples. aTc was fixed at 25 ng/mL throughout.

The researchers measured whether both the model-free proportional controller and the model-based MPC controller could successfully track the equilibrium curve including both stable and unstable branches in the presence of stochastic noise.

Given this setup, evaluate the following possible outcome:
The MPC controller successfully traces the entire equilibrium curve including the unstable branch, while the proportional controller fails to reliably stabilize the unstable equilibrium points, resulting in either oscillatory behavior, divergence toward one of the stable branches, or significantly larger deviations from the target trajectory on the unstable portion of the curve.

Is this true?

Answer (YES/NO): NO